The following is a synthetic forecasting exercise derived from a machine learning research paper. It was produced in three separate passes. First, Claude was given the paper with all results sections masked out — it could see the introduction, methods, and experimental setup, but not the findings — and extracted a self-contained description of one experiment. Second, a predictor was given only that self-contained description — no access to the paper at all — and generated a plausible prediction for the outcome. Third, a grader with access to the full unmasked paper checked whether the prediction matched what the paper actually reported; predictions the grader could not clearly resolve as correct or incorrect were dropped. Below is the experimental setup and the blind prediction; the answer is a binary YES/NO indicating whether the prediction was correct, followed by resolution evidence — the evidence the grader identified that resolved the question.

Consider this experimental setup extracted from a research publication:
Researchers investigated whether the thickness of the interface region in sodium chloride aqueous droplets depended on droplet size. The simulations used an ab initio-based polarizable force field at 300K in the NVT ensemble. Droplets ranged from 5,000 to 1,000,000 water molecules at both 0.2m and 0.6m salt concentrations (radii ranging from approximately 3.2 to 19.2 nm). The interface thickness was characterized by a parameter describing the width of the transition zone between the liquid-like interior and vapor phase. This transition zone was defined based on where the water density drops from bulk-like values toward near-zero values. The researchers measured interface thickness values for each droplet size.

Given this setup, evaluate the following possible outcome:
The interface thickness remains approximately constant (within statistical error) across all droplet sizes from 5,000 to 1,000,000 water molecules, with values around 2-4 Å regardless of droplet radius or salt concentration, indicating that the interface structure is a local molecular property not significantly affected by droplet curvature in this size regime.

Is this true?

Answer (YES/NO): NO